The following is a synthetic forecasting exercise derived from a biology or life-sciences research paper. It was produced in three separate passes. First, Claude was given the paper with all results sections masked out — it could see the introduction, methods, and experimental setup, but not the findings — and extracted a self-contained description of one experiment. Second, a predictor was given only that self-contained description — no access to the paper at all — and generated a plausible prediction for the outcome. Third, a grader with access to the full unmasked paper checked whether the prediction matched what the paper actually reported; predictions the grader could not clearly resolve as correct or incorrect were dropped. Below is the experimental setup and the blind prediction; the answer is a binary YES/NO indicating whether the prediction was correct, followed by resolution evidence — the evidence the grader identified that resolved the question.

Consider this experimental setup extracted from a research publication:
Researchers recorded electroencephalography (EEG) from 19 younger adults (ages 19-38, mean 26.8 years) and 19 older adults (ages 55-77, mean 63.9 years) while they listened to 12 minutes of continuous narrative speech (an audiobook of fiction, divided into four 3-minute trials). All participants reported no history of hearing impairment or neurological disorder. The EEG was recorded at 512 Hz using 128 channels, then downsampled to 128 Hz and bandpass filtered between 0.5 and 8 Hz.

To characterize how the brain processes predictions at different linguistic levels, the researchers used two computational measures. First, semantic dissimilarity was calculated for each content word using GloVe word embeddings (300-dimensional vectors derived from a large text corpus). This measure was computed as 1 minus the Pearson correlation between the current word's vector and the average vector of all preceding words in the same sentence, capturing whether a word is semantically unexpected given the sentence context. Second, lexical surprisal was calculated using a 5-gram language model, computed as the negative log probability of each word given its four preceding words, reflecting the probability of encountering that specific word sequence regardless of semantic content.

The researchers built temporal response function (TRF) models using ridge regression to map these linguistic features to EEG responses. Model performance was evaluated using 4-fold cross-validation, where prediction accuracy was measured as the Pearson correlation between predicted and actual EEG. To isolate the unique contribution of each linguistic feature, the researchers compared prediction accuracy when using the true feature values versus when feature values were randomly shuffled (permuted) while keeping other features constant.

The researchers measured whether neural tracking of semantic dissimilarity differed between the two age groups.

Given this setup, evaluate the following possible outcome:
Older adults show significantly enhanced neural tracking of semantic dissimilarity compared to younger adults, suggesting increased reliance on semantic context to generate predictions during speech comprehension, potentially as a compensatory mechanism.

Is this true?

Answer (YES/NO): NO